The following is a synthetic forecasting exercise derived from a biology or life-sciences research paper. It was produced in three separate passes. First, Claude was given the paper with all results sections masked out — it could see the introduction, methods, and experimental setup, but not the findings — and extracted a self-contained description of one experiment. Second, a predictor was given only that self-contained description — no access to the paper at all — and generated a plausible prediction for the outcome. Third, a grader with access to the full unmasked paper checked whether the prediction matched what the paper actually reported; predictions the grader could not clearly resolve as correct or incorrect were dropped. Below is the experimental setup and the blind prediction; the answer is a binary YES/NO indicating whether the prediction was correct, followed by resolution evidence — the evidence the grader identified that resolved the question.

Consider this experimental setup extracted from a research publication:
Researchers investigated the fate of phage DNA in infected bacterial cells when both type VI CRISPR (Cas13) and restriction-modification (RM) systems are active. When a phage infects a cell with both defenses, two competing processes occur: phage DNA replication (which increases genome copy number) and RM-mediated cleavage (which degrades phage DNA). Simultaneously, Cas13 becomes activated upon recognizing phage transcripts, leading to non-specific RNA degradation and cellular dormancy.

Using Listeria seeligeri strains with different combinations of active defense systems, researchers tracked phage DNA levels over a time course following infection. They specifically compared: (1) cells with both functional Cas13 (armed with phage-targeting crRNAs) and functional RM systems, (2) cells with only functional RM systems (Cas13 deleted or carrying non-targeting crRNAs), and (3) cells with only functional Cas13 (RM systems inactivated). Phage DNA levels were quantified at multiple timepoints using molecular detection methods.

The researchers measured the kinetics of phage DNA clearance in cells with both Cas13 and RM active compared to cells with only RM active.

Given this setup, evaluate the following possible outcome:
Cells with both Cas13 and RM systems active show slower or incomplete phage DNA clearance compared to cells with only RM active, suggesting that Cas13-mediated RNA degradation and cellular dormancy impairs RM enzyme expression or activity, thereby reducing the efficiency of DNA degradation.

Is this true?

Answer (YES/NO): NO